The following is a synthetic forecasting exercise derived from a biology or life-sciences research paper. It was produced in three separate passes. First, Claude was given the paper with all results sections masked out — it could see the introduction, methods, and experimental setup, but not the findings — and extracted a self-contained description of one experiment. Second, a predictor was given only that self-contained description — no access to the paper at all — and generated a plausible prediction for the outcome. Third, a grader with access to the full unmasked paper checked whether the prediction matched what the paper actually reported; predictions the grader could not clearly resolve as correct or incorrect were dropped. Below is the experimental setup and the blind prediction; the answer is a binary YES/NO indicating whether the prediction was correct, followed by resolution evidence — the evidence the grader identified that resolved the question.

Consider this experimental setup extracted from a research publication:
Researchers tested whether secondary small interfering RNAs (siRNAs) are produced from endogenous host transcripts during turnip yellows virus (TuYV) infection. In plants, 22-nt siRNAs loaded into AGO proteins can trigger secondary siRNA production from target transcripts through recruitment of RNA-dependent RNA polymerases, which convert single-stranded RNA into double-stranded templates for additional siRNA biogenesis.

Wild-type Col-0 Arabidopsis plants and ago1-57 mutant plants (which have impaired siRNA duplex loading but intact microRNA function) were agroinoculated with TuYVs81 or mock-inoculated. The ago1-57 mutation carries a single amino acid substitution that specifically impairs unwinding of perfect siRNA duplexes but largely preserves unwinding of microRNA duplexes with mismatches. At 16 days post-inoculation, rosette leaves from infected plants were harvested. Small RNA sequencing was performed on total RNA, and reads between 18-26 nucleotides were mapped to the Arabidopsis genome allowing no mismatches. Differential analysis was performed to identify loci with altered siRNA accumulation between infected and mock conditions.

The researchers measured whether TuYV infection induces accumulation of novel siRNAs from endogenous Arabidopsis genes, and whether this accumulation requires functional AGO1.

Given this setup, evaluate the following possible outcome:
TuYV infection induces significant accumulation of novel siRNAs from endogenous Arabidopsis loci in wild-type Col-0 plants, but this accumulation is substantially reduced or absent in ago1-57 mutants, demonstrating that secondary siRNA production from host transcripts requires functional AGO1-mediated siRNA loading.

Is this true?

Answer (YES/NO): YES